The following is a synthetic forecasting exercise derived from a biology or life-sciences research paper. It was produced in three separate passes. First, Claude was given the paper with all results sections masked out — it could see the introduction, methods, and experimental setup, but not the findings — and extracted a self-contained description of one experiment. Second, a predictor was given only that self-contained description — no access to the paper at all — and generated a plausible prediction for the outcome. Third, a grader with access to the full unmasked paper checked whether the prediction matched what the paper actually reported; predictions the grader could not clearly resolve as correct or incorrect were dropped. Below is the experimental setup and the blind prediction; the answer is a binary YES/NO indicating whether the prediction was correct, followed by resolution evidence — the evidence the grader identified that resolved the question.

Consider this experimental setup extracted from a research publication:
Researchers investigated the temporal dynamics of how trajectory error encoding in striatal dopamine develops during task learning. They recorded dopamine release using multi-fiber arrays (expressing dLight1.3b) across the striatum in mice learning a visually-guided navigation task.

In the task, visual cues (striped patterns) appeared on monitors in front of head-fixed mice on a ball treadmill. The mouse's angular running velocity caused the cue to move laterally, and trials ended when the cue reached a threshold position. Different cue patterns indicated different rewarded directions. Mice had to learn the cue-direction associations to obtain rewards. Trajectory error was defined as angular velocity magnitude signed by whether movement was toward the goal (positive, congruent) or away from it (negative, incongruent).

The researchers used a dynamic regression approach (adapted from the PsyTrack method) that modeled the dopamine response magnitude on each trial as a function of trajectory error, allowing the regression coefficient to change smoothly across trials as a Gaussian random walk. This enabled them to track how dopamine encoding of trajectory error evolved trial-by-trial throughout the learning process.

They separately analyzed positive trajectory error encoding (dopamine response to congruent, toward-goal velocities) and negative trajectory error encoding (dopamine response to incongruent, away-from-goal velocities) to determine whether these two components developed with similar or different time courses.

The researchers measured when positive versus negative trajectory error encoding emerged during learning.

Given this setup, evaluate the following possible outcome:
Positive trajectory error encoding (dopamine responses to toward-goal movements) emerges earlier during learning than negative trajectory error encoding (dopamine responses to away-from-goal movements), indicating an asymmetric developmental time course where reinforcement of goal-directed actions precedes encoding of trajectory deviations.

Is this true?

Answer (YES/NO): YES